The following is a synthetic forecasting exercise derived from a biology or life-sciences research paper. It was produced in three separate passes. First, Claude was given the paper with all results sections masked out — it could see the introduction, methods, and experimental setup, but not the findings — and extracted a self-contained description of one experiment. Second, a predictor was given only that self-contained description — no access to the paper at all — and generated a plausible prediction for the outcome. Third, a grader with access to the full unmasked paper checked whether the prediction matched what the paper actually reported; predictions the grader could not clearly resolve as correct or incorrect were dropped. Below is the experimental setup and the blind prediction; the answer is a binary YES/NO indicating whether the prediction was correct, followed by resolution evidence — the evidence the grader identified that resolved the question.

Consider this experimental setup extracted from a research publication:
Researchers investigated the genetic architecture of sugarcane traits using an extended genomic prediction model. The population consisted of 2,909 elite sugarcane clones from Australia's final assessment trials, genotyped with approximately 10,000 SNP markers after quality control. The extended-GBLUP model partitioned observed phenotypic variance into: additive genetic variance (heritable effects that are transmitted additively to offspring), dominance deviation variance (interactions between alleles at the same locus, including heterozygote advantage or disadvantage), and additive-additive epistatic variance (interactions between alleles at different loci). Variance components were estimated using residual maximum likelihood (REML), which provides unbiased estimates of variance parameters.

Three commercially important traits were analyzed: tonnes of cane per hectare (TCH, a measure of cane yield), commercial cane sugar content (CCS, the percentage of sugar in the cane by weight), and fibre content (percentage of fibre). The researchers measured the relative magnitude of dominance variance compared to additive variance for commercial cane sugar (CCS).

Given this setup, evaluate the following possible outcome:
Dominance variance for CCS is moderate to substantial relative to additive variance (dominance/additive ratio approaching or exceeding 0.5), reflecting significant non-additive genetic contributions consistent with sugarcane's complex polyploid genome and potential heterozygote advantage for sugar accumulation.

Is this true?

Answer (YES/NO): NO